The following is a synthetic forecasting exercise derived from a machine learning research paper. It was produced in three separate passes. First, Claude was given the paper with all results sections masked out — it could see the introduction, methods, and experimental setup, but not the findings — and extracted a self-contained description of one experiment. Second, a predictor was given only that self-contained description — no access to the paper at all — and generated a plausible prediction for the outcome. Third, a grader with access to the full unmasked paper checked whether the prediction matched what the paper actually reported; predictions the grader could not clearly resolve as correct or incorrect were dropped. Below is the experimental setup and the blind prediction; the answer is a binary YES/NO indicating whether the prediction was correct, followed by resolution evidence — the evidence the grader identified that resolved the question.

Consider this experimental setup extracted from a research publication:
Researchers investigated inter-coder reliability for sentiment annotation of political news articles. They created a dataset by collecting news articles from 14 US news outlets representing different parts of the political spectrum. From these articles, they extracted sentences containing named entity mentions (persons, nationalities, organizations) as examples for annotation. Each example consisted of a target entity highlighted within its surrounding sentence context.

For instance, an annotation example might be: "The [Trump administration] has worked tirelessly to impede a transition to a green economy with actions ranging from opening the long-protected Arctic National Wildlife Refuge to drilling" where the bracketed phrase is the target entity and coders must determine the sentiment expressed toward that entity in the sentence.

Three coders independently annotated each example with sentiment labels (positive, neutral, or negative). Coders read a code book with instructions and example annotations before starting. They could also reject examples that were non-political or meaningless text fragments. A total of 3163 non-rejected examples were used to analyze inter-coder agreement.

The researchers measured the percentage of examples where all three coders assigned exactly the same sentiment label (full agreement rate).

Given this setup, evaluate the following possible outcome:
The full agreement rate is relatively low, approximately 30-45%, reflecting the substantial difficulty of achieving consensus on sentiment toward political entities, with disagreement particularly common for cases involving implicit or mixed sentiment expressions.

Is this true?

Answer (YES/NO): YES